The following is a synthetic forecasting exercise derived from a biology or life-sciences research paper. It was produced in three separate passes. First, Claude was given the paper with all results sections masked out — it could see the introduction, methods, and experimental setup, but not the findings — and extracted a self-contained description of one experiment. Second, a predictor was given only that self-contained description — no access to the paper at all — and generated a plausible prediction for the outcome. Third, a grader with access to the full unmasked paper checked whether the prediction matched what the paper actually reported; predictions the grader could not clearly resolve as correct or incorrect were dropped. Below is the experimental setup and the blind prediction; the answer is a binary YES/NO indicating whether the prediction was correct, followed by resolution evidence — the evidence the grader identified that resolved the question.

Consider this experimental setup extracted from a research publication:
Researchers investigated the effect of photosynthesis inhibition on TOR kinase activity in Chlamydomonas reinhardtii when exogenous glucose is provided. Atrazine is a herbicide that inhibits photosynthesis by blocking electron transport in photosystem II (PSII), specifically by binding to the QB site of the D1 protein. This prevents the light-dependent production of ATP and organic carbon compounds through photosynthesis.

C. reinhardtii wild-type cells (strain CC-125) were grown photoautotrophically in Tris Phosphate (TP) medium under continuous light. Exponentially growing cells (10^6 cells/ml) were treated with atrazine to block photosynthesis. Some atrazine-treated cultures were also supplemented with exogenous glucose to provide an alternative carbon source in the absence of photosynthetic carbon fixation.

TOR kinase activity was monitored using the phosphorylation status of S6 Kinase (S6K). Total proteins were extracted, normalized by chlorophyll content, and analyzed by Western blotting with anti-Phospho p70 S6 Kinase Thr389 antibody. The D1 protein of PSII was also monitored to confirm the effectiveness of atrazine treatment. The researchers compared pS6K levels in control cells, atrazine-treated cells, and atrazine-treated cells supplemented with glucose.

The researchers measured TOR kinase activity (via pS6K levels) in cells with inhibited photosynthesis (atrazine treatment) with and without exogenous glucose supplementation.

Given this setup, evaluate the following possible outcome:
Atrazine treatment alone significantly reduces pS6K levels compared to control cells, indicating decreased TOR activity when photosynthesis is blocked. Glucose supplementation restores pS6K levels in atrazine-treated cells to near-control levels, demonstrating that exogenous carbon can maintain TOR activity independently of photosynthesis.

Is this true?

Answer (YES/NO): NO